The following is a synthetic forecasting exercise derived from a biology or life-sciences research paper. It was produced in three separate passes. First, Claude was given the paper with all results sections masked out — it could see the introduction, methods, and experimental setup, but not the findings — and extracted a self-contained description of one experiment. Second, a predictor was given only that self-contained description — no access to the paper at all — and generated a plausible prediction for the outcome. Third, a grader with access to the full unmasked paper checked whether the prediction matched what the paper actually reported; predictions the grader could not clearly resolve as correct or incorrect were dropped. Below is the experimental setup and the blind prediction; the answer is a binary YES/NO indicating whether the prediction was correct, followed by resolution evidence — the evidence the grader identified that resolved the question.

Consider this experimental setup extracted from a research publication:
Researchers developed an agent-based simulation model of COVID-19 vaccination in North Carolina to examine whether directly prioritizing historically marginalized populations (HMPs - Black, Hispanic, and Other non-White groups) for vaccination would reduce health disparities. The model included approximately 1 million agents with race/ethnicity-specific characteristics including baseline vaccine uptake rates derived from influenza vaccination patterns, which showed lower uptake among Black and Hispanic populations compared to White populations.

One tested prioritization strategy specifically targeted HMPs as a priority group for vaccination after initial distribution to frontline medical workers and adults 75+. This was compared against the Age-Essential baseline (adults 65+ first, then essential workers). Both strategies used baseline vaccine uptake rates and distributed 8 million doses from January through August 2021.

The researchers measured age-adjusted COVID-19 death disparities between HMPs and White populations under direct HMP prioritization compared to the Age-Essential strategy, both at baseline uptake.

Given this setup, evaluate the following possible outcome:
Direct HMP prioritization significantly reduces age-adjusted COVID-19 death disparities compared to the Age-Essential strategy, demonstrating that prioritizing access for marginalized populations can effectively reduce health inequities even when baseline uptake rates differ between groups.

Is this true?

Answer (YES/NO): NO